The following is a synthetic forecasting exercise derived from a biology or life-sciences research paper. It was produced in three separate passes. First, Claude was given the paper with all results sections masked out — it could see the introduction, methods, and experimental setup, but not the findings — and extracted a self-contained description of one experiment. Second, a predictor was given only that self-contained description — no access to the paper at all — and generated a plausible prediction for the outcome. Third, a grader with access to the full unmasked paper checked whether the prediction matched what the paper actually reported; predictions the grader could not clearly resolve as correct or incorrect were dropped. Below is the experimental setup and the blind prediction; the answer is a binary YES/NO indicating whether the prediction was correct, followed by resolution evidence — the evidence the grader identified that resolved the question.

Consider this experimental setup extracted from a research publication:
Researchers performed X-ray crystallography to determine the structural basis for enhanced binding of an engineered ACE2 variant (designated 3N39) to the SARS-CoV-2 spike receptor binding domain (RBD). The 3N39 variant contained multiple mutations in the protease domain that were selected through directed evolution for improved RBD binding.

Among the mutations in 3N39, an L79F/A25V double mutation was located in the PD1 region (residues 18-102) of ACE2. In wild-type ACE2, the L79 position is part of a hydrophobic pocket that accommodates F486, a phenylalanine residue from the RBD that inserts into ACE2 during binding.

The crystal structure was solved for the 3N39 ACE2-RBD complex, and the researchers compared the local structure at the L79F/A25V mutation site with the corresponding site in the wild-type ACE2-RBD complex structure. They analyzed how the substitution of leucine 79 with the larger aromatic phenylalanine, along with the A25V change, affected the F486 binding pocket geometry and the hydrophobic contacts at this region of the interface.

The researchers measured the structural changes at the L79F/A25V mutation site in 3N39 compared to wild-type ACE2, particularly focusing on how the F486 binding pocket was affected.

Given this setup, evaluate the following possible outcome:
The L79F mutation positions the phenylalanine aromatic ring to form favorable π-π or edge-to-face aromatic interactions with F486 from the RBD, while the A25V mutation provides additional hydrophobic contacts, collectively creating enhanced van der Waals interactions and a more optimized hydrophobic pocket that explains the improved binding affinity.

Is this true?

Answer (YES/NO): NO